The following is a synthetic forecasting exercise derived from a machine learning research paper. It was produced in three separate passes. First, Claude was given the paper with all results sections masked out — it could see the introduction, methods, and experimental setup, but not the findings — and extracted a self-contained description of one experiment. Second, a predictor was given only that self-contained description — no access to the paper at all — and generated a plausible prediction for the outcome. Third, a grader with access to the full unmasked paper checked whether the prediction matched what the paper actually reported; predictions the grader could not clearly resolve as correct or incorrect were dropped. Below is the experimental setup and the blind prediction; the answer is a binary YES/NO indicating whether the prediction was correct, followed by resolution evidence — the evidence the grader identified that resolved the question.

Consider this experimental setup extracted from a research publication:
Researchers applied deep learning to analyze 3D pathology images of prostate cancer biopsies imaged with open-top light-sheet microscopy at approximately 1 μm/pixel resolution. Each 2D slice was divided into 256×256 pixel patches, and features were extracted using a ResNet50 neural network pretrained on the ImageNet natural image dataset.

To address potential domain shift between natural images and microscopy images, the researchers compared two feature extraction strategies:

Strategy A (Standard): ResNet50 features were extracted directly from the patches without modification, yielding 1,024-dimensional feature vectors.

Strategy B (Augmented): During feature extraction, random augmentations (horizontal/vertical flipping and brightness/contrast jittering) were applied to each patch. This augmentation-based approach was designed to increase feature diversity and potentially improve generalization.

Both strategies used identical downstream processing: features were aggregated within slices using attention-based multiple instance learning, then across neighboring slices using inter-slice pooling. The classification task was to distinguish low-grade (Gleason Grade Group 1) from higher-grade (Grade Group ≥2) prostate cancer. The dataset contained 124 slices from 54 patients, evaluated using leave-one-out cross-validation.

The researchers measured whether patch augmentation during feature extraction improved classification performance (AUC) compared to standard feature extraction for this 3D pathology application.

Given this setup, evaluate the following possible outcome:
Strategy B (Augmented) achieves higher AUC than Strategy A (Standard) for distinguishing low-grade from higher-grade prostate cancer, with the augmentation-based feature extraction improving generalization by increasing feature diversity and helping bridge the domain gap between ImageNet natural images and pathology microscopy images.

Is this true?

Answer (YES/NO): NO